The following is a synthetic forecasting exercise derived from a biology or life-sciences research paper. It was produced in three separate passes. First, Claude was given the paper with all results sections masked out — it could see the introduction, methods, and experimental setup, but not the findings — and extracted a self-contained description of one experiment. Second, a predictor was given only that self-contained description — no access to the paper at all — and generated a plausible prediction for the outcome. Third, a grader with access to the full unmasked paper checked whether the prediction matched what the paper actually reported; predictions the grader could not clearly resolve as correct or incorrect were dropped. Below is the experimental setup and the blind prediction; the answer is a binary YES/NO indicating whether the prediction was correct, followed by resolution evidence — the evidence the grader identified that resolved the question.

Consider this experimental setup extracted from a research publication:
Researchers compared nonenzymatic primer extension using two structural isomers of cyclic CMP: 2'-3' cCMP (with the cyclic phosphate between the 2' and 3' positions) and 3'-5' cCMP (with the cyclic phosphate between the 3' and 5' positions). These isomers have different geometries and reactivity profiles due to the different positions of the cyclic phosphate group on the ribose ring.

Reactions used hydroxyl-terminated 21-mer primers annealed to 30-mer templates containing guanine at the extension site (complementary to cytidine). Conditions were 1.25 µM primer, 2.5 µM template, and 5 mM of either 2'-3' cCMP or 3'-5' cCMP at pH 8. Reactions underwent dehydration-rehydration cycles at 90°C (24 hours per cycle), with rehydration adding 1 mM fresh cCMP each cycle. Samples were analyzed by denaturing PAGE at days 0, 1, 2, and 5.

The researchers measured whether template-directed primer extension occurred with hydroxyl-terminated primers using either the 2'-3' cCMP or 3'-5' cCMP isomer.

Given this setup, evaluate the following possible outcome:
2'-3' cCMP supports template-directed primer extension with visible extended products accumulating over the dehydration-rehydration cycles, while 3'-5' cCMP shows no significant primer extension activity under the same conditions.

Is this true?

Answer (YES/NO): YES